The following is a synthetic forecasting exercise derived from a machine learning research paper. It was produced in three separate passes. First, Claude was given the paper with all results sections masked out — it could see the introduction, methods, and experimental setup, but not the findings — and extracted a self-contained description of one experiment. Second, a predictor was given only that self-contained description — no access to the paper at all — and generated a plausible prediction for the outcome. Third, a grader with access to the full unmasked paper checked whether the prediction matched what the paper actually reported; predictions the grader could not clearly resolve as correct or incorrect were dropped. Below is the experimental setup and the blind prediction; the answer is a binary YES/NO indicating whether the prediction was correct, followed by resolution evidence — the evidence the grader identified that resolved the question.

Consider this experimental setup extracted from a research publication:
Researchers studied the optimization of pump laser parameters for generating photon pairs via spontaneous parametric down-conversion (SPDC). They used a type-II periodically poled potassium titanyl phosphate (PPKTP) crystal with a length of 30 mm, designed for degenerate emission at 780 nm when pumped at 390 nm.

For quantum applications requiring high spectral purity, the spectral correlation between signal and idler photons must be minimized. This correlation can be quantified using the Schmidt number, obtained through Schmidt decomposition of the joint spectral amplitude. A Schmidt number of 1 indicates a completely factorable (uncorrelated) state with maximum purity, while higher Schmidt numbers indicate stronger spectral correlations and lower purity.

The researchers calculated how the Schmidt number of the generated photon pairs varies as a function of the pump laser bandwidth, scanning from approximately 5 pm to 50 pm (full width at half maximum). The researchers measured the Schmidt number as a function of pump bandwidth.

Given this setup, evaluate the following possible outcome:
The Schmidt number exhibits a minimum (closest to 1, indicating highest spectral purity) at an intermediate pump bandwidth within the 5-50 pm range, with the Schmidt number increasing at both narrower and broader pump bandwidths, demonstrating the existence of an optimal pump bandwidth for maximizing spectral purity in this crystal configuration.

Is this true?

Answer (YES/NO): NO